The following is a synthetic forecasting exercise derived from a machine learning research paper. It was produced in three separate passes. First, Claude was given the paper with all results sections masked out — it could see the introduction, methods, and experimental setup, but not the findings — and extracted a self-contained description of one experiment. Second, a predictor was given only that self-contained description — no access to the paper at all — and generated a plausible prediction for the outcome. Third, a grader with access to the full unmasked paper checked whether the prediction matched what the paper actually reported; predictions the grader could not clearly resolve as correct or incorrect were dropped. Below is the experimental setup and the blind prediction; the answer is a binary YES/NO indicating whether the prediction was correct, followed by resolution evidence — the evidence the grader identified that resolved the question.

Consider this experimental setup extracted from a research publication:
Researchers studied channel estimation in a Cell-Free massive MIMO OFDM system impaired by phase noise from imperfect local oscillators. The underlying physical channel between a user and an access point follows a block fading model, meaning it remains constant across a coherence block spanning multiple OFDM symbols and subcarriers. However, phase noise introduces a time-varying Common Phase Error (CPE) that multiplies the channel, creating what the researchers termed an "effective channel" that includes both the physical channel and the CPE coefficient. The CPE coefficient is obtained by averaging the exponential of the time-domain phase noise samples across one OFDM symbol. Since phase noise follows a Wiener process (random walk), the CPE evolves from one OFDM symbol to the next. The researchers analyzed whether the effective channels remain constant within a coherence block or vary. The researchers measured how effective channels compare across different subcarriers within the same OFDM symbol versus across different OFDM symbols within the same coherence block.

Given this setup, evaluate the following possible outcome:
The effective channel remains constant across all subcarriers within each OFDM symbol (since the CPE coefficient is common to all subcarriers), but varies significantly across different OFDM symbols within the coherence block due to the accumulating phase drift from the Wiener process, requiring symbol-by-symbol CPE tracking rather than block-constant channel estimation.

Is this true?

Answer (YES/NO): YES